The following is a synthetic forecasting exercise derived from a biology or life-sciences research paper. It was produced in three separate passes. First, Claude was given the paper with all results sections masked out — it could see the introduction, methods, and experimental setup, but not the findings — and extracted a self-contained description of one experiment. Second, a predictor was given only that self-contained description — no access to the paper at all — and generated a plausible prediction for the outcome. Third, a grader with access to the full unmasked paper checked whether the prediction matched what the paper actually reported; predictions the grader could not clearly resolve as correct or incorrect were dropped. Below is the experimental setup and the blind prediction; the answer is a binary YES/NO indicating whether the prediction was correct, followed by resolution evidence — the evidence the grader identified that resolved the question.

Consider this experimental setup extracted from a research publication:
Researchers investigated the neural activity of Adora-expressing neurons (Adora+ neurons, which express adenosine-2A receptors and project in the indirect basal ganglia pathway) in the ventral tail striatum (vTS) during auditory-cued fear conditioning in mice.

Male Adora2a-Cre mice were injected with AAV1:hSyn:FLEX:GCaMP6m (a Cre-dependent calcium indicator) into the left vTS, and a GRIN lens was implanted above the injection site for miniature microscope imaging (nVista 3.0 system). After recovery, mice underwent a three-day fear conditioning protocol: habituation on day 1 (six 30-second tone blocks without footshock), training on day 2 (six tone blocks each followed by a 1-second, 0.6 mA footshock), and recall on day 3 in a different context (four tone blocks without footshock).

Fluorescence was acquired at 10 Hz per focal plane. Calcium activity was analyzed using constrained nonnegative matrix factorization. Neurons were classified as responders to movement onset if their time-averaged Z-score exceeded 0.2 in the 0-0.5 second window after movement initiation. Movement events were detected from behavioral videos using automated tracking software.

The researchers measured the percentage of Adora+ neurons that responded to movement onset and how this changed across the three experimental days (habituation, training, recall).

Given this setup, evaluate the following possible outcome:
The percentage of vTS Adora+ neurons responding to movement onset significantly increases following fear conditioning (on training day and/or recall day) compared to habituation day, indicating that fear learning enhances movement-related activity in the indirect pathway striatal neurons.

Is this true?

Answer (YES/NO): NO